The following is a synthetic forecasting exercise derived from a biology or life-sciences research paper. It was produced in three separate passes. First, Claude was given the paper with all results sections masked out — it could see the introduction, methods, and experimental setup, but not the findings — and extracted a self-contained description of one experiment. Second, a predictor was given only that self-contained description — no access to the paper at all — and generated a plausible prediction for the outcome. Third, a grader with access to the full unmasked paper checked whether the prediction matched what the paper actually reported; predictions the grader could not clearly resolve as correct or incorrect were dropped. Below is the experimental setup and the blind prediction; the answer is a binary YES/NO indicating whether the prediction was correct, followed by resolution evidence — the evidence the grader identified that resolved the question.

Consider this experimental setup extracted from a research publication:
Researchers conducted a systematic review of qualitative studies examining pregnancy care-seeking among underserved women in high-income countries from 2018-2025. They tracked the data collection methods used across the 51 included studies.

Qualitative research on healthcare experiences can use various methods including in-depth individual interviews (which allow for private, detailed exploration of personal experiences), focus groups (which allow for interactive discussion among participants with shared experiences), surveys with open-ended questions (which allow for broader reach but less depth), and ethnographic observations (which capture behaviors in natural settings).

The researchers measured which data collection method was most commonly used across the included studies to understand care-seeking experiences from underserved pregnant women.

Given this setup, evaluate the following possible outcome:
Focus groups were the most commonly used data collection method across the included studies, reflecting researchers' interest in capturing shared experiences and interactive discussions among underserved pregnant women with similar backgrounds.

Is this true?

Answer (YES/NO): NO